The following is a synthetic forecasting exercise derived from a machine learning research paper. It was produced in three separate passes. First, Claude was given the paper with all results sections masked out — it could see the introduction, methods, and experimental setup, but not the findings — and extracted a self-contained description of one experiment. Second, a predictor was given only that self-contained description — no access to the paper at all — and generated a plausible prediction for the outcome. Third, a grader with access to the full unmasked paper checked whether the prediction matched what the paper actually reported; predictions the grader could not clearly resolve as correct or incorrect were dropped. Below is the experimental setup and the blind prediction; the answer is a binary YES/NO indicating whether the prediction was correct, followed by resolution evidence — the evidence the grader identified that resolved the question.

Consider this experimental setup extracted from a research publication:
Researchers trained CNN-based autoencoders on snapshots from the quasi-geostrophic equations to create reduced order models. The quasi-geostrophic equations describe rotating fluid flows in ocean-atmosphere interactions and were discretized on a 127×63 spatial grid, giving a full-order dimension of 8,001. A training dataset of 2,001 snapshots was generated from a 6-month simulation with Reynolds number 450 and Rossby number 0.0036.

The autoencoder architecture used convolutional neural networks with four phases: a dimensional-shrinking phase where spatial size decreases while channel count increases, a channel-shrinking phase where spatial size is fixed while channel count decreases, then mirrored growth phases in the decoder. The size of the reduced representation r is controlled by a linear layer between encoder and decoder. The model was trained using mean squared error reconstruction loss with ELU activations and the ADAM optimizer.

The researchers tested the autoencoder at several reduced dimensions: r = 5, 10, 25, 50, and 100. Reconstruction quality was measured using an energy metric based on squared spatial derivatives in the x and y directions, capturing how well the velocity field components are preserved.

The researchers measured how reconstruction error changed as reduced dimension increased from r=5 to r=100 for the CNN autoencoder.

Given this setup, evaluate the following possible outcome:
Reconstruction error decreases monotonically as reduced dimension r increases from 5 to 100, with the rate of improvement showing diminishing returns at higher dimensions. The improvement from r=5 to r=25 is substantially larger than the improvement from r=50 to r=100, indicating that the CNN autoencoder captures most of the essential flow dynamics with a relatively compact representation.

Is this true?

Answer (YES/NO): NO